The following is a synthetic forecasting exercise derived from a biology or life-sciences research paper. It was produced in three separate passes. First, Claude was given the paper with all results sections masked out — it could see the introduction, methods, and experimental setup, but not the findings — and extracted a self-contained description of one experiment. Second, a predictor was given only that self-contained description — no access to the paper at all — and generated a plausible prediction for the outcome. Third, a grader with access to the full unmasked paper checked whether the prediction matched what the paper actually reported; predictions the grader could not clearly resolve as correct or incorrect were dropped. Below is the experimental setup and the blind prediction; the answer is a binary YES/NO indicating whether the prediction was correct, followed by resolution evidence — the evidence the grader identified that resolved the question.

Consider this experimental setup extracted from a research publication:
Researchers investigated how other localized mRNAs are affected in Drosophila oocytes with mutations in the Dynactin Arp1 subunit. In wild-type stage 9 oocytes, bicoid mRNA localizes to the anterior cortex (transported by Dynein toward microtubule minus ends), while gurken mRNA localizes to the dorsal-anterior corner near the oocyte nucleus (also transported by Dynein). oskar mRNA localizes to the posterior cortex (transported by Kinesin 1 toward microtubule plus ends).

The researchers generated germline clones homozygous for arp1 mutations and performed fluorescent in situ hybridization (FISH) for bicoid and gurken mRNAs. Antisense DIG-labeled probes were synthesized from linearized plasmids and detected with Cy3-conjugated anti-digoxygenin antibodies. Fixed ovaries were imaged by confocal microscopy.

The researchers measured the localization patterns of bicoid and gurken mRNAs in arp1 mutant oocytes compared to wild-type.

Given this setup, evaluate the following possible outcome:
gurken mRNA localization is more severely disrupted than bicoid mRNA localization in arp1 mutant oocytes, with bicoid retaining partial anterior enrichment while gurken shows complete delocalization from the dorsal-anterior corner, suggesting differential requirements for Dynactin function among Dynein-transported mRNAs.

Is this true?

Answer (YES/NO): NO